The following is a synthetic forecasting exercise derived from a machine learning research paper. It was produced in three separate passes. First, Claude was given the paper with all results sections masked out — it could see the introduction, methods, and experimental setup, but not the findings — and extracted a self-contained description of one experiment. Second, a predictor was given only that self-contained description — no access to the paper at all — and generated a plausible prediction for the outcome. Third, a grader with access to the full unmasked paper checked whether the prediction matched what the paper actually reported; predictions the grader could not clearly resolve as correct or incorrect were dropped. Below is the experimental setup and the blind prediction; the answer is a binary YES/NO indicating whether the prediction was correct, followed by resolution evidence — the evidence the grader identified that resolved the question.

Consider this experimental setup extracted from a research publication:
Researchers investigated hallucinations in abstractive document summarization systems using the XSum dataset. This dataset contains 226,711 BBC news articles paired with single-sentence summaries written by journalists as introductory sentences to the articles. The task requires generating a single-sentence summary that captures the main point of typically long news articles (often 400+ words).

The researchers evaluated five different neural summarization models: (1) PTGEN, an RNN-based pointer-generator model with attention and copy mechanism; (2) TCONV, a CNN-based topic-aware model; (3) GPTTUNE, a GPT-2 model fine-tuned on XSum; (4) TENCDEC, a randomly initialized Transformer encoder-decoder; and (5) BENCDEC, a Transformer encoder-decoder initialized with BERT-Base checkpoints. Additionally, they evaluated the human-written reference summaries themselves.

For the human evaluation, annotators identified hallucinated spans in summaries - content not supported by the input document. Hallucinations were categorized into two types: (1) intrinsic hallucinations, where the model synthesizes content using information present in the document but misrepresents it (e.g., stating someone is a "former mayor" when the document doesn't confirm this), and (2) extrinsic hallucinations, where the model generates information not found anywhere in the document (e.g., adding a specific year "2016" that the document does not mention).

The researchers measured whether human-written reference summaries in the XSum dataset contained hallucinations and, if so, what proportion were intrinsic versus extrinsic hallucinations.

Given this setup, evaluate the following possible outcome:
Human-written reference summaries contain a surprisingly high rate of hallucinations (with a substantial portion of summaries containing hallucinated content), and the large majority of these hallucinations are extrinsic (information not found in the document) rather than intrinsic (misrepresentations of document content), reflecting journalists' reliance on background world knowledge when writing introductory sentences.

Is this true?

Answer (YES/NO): YES